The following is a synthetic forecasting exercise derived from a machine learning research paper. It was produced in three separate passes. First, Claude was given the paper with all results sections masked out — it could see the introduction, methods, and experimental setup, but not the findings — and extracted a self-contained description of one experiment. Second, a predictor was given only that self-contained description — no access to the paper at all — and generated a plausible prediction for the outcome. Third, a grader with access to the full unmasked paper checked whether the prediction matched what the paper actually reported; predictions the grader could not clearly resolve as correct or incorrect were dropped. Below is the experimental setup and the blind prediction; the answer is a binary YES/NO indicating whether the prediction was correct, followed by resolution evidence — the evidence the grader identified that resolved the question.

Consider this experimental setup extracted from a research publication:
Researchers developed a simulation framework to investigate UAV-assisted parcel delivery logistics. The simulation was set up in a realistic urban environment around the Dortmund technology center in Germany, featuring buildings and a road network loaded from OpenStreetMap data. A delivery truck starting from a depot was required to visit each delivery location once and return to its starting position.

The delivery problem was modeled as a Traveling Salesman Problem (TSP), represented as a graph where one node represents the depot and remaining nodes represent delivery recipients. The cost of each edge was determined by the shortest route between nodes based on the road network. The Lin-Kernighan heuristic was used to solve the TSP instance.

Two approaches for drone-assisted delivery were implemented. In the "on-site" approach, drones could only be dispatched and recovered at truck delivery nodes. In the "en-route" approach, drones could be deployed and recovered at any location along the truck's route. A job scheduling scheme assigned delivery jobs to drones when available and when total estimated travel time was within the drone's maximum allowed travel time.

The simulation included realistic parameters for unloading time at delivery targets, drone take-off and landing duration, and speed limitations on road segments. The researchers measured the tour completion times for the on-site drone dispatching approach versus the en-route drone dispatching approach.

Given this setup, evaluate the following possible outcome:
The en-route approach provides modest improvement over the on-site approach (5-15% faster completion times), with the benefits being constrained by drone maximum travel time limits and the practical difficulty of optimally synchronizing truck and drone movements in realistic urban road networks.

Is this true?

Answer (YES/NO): NO